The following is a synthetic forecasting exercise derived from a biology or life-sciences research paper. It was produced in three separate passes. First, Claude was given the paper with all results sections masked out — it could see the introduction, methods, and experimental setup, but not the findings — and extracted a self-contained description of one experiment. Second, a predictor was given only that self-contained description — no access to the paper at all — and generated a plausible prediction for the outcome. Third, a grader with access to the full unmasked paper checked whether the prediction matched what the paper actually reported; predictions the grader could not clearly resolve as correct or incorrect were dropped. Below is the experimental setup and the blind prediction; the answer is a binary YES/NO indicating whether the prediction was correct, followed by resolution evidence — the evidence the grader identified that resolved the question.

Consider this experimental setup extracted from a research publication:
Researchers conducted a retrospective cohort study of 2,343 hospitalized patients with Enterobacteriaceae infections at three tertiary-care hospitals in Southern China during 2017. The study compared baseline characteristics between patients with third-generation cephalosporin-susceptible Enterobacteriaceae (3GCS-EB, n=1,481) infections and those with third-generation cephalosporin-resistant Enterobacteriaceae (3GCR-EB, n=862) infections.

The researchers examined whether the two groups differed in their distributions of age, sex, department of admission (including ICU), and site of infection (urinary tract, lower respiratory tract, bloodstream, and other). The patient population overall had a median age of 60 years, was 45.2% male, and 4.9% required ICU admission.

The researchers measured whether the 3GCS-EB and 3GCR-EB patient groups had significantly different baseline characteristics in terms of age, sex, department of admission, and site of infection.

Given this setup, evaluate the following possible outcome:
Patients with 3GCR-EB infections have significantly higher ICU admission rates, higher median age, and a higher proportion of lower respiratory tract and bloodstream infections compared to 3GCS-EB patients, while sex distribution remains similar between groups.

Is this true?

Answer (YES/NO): NO